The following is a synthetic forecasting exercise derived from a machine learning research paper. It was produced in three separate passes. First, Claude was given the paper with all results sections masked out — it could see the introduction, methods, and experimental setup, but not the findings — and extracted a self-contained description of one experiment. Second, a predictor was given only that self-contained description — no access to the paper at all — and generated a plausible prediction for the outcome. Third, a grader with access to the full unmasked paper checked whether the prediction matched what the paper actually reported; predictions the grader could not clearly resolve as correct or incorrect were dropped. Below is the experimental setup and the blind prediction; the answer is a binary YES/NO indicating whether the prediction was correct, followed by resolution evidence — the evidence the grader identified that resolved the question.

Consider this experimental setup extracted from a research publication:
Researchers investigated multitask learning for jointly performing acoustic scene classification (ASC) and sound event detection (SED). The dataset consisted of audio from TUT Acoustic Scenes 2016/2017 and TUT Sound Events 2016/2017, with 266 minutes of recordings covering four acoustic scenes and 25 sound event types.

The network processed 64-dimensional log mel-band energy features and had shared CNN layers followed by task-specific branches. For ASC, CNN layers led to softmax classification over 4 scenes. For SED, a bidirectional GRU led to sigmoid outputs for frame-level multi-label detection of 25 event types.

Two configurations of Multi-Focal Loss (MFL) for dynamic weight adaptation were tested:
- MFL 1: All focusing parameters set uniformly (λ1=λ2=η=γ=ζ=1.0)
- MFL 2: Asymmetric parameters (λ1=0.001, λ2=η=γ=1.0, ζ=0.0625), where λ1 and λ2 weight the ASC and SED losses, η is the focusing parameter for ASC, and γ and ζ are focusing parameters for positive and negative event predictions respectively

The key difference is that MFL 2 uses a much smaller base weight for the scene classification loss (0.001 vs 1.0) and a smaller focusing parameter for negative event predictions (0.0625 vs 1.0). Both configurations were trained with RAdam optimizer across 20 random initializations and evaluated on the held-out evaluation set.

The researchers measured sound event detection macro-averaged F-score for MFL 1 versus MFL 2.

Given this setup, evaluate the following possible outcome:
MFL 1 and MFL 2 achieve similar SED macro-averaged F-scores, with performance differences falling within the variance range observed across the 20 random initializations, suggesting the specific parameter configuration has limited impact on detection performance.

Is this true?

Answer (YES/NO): NO